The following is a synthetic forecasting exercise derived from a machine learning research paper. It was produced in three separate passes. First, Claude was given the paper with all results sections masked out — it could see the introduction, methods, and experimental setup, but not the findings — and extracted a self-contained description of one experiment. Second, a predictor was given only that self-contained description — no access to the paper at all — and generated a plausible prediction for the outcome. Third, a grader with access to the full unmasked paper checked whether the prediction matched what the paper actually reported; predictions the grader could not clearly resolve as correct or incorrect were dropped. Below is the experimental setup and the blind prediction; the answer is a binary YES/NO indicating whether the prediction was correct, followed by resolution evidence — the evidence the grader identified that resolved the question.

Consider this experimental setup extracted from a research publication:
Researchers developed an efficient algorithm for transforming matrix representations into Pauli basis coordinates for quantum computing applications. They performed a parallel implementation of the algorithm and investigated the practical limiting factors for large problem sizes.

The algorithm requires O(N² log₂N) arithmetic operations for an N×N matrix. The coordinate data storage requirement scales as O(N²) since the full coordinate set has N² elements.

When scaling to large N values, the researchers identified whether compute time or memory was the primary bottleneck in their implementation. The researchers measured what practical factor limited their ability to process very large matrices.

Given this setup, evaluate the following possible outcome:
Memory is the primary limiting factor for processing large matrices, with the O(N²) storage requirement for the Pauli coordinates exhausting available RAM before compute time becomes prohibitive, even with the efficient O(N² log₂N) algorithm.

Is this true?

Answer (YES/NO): YES